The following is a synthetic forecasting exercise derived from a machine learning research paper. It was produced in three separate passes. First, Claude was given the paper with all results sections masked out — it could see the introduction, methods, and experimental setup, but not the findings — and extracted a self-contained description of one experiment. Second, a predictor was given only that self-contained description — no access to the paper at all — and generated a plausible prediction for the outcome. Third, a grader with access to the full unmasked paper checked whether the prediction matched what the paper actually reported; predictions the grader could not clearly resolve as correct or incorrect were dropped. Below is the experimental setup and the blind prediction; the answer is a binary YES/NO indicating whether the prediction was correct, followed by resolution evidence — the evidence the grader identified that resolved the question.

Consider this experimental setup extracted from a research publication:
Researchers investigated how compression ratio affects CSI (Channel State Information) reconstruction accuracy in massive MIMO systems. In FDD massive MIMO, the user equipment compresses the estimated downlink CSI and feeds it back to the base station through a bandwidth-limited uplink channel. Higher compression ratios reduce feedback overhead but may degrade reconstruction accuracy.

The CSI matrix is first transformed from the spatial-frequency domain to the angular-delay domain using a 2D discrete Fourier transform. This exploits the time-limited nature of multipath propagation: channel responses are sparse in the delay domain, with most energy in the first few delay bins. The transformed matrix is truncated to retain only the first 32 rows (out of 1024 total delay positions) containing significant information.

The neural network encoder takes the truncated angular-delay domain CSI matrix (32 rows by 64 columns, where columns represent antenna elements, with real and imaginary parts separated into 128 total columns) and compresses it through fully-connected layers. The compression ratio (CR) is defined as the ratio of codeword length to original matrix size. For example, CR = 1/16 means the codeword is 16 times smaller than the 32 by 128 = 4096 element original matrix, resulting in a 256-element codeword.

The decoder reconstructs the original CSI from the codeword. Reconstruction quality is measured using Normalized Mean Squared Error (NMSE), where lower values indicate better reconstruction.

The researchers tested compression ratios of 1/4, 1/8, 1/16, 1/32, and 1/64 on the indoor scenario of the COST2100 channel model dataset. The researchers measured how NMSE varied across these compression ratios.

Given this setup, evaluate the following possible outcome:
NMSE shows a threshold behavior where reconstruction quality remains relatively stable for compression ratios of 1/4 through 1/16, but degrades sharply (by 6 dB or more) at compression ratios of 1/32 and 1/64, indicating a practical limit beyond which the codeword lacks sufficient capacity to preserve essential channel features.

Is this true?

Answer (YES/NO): NO